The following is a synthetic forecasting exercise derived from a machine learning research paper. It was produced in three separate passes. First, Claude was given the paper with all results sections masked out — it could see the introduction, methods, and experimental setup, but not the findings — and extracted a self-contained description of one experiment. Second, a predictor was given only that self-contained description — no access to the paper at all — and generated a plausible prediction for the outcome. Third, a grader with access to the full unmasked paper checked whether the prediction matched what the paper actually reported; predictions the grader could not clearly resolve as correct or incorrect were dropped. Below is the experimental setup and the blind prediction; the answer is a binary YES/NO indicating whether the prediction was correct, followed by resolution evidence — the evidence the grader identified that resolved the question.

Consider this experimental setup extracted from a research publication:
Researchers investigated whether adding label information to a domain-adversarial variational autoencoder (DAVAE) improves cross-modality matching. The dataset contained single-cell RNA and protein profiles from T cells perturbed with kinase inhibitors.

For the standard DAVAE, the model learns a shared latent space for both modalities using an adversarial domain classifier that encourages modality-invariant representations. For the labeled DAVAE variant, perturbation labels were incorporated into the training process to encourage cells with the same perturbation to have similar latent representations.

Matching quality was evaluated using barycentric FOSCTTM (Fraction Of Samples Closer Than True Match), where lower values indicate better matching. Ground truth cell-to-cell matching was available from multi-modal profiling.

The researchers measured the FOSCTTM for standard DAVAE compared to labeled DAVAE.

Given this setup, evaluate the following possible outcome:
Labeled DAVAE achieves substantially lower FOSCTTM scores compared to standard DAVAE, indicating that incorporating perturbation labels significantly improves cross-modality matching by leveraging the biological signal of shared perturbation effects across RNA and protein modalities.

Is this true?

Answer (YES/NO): NO